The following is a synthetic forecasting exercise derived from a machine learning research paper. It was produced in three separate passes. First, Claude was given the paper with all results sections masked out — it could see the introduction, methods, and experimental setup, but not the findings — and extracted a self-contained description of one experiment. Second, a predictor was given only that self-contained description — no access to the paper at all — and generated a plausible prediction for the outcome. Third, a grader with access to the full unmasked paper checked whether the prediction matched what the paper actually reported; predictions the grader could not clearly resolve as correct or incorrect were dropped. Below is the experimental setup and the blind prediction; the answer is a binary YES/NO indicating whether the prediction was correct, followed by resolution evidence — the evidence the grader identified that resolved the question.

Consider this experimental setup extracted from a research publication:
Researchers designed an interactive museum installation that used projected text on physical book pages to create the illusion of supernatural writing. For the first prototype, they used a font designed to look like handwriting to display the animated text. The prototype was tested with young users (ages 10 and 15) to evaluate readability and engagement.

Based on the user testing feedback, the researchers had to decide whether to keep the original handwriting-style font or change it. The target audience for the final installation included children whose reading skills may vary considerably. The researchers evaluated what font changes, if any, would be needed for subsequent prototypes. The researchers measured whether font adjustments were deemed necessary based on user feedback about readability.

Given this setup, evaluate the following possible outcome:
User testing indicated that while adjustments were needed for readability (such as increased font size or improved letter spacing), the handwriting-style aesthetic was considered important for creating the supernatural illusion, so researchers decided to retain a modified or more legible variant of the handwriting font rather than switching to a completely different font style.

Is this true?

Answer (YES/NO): NO